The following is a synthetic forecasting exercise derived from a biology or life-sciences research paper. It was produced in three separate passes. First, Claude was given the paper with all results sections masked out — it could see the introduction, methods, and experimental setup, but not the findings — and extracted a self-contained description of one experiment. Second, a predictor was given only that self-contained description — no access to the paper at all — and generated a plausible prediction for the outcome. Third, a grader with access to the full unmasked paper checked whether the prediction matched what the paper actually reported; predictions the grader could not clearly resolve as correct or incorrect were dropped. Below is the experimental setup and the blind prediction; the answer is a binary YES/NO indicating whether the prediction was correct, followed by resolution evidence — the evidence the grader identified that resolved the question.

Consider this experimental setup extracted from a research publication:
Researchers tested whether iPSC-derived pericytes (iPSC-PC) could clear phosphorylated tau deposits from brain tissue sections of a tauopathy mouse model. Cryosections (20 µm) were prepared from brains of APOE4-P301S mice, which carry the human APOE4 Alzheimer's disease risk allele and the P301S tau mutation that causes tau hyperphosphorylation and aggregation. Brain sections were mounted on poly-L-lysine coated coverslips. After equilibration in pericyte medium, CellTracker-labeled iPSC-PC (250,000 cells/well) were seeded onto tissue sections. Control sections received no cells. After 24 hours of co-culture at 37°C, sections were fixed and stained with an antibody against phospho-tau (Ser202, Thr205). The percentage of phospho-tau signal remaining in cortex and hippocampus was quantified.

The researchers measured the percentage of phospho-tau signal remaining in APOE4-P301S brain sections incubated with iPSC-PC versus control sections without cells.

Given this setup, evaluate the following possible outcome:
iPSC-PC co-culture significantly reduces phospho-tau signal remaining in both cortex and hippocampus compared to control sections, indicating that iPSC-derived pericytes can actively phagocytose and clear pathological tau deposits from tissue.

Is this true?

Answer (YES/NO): NO